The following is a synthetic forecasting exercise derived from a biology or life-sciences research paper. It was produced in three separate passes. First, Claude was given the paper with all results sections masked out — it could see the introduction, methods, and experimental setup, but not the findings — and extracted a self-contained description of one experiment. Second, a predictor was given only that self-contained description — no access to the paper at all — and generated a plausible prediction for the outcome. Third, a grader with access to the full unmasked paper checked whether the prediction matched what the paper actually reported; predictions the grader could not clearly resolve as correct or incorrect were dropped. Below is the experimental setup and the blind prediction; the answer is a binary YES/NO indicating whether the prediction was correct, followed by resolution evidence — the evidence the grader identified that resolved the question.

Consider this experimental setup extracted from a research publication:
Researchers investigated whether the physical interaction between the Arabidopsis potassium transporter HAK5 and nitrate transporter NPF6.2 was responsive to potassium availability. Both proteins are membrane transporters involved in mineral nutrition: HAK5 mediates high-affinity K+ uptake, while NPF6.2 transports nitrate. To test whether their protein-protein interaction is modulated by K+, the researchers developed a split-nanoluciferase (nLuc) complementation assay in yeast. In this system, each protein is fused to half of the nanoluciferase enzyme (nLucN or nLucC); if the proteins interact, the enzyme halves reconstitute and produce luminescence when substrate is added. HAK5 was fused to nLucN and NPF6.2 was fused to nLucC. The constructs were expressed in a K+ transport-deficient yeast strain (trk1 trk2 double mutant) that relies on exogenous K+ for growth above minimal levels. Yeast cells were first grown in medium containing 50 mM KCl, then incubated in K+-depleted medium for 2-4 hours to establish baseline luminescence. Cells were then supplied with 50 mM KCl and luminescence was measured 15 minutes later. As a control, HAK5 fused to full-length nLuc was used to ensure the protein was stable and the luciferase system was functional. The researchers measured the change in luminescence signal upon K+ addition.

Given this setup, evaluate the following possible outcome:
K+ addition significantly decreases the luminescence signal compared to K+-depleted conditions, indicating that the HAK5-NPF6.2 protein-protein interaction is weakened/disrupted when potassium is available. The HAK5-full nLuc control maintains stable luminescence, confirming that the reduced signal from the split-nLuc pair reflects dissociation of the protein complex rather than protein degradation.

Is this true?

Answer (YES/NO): NO